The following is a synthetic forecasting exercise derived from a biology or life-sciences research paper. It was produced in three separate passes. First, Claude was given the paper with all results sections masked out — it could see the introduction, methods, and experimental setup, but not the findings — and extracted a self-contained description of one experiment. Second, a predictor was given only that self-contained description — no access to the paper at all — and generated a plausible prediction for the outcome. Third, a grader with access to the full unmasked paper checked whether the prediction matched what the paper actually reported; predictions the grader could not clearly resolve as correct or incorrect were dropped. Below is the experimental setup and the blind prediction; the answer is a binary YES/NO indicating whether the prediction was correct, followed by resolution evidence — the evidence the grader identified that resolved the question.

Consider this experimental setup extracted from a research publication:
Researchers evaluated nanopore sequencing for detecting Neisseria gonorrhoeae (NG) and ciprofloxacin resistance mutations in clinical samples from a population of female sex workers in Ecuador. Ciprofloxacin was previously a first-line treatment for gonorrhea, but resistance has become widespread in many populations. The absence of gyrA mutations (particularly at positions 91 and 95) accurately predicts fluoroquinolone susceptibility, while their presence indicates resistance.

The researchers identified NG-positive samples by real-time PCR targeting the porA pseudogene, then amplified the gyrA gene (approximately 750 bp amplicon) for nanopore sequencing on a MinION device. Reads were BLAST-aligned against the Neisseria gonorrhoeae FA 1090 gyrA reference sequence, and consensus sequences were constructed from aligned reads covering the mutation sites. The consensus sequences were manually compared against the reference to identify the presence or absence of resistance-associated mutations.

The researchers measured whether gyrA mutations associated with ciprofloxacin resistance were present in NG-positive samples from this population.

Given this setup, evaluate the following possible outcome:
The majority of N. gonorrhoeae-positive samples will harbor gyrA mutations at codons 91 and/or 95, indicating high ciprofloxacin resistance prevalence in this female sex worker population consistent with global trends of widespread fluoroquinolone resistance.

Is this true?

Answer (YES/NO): YES